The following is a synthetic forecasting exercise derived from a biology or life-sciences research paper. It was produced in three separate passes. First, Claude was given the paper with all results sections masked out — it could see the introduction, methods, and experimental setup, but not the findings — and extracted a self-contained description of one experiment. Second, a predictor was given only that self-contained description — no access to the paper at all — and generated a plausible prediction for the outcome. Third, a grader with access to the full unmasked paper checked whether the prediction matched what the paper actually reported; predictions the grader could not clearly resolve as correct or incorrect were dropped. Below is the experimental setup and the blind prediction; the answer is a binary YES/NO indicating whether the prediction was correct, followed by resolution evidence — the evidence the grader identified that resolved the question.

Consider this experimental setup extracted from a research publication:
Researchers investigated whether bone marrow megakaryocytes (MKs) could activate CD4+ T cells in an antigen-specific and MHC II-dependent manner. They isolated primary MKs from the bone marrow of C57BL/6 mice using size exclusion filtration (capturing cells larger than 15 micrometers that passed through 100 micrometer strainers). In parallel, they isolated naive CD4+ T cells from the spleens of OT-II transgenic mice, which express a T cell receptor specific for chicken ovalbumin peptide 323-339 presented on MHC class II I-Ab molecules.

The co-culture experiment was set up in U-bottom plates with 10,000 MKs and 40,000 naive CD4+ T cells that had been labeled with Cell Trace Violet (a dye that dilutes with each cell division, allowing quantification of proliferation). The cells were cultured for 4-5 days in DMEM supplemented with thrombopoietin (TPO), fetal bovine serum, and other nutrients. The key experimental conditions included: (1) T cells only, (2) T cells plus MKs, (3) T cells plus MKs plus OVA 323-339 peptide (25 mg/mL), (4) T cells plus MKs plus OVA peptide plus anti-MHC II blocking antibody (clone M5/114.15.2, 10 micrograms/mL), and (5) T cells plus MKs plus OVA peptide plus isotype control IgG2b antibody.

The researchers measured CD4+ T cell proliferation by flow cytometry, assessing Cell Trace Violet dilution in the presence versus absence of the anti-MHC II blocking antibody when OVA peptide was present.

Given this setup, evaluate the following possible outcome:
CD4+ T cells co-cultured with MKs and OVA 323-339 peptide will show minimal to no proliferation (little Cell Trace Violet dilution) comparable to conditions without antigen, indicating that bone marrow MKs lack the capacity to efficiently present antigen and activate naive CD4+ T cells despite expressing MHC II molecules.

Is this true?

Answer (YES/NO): NO